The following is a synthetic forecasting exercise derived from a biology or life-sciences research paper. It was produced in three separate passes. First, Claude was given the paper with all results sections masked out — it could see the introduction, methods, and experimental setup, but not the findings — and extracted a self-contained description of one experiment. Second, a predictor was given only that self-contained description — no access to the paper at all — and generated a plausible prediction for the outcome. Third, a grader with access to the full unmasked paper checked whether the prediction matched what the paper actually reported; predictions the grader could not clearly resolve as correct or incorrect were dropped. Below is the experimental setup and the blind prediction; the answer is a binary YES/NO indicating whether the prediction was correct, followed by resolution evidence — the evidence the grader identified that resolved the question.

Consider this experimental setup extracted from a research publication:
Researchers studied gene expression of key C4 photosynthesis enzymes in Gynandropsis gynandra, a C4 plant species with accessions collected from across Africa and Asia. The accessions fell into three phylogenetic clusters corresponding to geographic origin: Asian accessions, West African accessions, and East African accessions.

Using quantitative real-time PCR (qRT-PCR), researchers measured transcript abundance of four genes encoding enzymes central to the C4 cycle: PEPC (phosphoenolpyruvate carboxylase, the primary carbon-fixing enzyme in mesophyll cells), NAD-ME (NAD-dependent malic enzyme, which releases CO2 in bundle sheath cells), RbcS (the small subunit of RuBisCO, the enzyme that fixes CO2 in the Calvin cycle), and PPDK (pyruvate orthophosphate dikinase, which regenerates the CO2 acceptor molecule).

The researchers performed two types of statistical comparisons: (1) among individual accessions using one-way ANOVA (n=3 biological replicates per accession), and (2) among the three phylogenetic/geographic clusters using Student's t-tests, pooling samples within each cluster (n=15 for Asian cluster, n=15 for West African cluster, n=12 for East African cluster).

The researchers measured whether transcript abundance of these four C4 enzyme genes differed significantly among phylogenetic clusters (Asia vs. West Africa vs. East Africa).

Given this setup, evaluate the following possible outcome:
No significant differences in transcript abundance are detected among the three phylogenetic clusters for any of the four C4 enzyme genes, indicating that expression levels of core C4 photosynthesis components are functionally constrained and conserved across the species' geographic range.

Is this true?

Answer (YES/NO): NO